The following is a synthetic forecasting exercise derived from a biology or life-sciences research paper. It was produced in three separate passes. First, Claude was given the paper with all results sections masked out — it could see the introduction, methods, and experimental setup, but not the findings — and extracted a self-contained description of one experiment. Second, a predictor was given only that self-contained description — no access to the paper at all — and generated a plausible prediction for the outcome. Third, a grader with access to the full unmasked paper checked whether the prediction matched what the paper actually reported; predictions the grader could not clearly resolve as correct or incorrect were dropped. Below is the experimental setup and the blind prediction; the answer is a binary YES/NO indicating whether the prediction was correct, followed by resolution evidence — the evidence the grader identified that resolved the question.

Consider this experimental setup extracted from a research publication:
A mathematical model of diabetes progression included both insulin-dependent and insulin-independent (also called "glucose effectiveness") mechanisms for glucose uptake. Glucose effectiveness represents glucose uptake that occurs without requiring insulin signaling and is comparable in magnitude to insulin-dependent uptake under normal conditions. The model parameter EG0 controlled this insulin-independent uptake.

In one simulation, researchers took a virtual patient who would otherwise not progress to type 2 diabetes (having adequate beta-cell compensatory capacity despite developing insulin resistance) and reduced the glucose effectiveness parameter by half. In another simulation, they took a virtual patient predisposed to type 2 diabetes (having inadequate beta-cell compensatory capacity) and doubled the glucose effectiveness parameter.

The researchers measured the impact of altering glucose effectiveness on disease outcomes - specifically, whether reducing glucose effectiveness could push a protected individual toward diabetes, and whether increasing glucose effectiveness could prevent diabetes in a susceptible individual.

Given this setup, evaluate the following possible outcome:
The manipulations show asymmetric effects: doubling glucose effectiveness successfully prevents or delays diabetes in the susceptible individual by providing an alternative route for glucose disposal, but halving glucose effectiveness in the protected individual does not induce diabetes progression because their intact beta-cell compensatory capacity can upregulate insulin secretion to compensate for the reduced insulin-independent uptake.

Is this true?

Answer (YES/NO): NO